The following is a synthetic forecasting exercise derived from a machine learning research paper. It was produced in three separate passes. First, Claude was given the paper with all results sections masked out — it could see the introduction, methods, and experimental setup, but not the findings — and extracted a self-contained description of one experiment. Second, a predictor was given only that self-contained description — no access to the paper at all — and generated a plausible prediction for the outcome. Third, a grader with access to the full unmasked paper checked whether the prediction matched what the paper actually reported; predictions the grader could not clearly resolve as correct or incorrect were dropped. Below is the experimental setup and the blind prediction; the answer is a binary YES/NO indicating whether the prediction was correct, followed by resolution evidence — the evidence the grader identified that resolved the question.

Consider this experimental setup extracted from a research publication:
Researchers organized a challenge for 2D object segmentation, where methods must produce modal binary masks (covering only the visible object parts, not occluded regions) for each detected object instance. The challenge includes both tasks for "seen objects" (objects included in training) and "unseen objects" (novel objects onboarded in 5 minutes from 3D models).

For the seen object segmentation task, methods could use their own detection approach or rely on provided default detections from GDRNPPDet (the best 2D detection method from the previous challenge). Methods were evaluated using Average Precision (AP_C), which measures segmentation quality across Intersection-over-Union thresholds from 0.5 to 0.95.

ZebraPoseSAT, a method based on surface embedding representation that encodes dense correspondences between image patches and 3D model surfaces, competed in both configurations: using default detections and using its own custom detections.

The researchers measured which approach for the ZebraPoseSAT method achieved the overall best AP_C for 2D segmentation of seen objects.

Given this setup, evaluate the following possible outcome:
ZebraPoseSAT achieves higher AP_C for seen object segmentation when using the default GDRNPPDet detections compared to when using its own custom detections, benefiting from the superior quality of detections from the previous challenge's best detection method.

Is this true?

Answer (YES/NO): YES